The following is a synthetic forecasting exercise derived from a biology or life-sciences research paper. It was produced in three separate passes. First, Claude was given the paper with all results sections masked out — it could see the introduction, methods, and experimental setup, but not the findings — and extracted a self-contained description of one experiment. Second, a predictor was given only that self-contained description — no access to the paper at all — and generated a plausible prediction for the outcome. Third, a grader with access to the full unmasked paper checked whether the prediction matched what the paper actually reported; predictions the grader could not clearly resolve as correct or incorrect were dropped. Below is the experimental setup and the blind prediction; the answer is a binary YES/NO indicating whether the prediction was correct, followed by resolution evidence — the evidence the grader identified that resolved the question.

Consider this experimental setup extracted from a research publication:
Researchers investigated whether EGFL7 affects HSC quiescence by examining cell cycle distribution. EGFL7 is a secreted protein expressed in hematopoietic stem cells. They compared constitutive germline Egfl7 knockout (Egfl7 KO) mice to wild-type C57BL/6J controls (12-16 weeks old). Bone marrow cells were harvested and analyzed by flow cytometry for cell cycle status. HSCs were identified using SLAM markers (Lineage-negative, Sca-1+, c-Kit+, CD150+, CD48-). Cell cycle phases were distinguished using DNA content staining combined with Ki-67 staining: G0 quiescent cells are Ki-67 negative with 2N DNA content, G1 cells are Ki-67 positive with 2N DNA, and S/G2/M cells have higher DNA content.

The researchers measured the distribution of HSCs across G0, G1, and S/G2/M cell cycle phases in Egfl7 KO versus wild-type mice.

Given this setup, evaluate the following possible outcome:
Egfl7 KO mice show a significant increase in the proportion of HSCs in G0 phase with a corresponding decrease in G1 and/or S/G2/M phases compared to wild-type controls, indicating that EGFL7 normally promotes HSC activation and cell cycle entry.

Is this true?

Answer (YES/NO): YES